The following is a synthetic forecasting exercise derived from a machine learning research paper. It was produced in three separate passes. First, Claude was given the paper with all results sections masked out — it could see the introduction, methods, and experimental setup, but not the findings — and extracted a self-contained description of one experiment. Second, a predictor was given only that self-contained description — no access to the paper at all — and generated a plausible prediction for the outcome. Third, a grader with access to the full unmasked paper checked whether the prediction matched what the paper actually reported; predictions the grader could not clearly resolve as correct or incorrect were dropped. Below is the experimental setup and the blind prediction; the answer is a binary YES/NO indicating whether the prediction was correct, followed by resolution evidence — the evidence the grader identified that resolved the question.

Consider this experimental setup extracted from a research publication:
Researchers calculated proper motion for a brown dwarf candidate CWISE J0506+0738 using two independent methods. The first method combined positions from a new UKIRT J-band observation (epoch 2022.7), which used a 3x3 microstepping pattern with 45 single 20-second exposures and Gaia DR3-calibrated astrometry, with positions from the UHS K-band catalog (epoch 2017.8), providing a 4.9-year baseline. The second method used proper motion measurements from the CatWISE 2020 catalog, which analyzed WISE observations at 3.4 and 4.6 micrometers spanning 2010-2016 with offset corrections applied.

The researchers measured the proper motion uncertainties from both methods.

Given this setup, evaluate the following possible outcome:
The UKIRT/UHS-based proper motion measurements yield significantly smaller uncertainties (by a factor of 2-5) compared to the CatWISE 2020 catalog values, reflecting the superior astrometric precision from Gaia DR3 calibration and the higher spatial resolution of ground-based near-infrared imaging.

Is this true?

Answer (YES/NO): YES